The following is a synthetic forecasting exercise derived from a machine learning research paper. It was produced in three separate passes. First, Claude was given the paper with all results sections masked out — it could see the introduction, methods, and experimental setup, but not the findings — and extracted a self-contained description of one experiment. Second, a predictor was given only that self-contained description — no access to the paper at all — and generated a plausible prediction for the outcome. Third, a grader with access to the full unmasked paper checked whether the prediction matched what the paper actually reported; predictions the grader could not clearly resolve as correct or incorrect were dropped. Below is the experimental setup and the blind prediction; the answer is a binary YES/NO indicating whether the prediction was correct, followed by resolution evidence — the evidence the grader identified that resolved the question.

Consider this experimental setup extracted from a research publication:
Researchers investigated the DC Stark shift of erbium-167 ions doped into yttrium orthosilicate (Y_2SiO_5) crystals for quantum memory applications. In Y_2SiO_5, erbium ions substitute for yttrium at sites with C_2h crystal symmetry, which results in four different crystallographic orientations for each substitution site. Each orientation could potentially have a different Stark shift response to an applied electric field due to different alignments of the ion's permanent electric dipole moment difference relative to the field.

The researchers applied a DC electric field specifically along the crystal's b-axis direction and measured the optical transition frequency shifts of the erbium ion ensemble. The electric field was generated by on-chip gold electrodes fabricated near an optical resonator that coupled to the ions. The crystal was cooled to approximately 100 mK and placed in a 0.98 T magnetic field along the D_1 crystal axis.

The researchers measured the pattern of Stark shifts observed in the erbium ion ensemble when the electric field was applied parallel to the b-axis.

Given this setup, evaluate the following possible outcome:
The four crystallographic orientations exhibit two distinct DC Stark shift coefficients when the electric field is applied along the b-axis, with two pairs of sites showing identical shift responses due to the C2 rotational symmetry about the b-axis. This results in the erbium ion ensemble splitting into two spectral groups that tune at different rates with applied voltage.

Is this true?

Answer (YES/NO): YES